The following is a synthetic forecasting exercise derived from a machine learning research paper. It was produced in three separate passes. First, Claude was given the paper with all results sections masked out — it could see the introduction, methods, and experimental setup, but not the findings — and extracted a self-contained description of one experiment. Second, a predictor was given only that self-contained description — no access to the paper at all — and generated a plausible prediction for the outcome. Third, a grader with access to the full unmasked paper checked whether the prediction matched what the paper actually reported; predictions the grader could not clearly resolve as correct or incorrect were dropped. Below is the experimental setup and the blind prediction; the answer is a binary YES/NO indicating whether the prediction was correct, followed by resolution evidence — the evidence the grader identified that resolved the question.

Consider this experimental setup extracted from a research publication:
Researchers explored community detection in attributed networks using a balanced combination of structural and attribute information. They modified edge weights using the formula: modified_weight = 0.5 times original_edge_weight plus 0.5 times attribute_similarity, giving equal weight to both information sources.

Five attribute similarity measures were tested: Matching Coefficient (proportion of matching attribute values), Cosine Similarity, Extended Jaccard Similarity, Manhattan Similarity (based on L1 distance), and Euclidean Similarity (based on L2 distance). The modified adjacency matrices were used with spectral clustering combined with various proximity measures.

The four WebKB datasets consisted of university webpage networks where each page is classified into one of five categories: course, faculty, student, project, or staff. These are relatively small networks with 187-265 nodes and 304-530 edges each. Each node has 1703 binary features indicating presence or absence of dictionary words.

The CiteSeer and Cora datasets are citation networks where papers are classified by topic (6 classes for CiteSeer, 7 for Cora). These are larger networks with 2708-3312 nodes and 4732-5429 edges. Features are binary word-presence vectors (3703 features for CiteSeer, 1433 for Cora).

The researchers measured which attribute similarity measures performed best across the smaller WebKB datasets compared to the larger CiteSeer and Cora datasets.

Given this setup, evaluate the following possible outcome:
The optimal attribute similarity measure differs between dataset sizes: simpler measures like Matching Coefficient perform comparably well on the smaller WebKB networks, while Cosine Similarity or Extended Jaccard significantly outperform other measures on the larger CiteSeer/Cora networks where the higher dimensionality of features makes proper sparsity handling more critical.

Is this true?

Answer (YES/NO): NO